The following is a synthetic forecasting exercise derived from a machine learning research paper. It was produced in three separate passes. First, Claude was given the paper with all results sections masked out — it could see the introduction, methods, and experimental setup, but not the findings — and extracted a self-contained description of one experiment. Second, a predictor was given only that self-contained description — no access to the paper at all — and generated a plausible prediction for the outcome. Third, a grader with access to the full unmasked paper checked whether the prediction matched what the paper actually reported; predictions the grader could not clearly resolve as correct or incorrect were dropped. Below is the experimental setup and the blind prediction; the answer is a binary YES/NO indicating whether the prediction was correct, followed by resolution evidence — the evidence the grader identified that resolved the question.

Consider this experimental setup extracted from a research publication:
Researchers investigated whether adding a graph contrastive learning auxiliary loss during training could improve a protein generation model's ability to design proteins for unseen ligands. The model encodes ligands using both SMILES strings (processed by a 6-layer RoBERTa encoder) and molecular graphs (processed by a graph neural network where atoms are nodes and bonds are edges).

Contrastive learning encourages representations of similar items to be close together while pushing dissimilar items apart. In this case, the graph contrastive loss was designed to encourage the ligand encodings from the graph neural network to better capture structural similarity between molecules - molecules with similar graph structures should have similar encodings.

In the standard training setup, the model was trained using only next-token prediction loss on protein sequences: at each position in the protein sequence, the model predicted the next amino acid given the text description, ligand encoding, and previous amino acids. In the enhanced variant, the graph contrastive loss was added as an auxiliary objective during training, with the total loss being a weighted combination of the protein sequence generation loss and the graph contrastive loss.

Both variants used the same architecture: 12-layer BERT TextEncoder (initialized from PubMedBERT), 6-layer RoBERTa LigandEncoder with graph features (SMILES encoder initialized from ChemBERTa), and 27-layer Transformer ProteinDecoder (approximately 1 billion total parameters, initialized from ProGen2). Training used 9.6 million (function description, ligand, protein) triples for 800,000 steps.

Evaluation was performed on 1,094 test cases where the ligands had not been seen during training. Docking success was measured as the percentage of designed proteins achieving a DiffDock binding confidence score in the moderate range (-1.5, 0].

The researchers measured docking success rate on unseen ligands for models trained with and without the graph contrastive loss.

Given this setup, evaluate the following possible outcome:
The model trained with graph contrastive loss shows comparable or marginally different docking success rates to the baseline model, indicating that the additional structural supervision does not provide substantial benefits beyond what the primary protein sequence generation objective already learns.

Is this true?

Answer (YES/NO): YES